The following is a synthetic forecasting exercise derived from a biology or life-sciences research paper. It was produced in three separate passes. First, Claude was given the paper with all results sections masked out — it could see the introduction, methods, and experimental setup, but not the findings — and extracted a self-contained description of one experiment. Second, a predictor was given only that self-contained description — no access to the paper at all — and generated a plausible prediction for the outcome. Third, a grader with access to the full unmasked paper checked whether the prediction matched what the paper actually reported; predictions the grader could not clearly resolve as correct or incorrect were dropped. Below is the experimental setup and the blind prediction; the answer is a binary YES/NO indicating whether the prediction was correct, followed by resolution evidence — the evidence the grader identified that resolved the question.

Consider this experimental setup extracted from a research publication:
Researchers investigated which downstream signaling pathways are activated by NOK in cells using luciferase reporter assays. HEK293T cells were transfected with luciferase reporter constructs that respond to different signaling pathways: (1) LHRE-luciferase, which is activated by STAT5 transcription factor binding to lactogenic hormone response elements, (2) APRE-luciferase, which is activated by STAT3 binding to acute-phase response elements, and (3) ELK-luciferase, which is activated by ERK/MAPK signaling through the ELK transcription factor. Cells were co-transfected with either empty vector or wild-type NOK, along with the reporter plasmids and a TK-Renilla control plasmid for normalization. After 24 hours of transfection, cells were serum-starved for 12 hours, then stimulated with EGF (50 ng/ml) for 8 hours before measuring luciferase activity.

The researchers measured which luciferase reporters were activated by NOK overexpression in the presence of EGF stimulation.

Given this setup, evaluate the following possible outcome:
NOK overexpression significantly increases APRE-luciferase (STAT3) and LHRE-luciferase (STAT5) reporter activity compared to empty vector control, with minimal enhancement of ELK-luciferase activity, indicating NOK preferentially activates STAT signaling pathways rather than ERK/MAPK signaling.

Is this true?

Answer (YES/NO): NO